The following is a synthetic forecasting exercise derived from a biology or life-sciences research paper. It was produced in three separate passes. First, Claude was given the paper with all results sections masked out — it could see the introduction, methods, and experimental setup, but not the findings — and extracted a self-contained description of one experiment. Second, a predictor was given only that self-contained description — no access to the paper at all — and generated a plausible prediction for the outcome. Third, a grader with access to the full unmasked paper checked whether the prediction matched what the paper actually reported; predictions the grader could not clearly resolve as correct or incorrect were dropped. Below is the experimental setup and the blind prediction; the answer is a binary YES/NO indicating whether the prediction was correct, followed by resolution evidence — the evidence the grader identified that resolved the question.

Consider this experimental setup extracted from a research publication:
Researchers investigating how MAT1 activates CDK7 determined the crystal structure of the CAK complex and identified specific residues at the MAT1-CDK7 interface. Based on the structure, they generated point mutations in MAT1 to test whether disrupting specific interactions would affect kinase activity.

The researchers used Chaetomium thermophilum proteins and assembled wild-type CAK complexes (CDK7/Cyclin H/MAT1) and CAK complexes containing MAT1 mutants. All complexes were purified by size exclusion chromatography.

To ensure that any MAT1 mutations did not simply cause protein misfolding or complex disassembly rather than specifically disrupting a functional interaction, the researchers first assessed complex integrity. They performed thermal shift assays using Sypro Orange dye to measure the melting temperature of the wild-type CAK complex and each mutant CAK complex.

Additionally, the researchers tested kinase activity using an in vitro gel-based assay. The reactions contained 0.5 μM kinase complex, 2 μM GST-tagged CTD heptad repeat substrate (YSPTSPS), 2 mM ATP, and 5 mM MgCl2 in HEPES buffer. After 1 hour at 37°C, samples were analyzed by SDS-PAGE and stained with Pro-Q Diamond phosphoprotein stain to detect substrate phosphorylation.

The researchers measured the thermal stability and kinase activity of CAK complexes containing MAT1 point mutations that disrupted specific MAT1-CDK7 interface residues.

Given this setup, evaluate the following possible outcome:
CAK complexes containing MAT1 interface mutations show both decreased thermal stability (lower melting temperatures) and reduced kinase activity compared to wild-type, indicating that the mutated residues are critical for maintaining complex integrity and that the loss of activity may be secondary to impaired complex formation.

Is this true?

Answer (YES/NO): NO